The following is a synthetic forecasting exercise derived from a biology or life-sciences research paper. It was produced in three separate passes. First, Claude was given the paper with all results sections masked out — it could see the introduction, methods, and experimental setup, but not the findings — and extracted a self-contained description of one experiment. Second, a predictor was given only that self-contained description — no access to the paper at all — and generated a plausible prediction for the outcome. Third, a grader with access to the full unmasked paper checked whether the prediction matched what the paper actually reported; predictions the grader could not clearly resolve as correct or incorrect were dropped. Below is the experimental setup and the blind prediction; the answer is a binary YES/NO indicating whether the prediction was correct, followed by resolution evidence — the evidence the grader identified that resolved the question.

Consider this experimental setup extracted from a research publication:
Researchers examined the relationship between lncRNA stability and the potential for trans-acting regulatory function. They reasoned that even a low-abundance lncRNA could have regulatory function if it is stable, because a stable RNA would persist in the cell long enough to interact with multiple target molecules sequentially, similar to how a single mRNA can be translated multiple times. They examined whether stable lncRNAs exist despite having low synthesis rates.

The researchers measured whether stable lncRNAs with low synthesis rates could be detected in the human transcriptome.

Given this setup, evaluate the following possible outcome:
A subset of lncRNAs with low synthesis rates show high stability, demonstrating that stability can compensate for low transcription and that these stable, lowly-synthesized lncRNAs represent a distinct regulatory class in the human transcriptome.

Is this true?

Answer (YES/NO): NO